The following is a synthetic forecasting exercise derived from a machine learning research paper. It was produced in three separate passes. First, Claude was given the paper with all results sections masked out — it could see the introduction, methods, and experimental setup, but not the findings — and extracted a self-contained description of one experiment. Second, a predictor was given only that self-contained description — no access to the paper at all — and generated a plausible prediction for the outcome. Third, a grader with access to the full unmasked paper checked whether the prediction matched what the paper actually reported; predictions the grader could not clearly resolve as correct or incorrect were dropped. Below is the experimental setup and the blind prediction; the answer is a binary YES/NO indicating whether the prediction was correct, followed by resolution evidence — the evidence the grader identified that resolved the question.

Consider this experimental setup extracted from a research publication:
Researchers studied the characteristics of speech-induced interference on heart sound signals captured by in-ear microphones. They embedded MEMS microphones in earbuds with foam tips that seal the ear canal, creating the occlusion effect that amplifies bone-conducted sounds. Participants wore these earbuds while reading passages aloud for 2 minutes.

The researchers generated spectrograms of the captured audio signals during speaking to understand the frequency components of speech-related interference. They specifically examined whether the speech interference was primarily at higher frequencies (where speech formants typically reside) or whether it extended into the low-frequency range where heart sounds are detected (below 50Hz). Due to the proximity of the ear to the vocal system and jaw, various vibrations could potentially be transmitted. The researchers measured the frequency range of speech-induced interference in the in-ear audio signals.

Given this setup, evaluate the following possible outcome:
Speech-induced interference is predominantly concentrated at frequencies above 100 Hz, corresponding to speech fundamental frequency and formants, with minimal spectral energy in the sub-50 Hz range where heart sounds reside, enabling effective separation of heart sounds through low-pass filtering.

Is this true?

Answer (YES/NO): NO